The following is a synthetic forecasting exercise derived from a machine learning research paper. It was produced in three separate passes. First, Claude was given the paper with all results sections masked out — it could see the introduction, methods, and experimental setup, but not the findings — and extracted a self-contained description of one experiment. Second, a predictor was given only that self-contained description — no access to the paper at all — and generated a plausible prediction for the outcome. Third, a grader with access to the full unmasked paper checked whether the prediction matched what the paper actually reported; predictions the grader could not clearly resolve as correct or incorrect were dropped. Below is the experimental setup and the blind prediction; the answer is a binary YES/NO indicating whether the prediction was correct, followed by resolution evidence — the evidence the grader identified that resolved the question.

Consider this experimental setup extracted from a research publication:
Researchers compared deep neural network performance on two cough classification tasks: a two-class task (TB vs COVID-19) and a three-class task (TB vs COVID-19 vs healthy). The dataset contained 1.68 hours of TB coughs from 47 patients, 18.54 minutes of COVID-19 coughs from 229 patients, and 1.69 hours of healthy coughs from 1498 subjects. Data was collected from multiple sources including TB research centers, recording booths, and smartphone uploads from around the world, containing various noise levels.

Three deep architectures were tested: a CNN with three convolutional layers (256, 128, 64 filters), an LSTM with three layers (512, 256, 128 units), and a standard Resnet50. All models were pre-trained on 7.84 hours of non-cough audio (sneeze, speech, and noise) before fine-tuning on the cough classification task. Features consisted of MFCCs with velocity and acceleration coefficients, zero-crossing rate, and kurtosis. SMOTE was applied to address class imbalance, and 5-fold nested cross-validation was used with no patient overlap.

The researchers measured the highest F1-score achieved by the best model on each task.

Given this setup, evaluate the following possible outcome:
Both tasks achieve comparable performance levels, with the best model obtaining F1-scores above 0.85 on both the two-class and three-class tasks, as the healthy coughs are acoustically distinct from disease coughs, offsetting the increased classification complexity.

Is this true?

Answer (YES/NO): YES